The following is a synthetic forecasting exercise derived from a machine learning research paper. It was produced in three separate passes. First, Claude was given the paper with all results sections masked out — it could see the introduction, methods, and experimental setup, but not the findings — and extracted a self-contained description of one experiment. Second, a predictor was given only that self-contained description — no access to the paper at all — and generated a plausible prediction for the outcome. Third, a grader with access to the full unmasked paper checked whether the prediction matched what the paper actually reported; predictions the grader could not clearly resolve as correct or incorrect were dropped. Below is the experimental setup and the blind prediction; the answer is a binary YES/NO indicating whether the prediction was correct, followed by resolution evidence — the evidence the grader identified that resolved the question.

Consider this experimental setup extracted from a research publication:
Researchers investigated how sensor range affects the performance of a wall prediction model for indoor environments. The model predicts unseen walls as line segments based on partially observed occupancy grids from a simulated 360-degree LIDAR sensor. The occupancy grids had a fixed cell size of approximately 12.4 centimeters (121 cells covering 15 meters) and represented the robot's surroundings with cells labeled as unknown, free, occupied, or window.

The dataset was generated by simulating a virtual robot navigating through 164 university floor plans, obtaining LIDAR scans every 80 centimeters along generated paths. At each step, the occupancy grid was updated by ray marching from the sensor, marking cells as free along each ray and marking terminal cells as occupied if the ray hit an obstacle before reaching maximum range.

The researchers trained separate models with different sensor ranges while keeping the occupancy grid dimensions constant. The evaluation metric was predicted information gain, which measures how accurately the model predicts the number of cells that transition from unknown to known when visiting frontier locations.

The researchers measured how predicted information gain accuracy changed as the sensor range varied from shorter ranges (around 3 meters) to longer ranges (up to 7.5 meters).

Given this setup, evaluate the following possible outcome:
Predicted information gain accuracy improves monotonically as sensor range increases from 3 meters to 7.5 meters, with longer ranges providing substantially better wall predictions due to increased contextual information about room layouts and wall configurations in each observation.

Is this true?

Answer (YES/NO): NO